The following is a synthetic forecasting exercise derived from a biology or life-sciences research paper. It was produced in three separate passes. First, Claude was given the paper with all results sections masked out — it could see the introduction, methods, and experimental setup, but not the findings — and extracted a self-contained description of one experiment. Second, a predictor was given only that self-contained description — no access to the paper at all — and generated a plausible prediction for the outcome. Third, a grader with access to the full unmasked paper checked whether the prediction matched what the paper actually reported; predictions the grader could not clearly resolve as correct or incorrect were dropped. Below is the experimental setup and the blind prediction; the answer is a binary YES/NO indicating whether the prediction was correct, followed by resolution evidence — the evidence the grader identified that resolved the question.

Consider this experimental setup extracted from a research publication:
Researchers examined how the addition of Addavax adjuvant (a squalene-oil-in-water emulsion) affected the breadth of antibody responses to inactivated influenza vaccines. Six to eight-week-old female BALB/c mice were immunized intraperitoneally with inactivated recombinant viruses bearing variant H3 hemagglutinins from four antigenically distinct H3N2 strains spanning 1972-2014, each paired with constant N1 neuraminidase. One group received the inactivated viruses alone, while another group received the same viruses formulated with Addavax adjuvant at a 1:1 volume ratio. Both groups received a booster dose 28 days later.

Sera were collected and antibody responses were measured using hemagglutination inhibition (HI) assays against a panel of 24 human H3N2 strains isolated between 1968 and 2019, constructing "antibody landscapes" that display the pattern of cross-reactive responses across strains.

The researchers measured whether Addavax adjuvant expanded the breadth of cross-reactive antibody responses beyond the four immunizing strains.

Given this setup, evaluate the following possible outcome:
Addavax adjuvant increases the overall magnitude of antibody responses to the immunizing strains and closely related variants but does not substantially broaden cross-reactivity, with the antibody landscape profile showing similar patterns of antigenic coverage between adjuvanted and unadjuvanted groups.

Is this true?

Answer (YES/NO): NO